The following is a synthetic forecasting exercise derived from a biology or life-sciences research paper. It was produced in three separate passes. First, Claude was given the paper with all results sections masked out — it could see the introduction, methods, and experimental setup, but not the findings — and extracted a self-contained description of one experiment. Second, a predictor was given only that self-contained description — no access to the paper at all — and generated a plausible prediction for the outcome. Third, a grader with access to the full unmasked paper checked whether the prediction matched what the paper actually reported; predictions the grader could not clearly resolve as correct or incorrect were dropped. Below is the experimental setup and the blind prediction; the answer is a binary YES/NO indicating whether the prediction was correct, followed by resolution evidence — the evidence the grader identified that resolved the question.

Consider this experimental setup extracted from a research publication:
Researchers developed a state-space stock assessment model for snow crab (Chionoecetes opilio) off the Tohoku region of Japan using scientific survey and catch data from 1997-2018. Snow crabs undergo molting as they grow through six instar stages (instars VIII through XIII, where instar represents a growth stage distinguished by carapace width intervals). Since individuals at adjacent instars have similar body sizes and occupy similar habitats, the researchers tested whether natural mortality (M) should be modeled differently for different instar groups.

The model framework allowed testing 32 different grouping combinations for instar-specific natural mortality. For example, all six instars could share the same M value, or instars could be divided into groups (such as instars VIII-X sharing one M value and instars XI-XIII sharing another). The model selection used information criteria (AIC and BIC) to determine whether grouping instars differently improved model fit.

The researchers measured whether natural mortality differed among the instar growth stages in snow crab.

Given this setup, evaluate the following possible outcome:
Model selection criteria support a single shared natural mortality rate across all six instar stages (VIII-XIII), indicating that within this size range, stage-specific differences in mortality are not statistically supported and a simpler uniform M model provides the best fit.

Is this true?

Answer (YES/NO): YES